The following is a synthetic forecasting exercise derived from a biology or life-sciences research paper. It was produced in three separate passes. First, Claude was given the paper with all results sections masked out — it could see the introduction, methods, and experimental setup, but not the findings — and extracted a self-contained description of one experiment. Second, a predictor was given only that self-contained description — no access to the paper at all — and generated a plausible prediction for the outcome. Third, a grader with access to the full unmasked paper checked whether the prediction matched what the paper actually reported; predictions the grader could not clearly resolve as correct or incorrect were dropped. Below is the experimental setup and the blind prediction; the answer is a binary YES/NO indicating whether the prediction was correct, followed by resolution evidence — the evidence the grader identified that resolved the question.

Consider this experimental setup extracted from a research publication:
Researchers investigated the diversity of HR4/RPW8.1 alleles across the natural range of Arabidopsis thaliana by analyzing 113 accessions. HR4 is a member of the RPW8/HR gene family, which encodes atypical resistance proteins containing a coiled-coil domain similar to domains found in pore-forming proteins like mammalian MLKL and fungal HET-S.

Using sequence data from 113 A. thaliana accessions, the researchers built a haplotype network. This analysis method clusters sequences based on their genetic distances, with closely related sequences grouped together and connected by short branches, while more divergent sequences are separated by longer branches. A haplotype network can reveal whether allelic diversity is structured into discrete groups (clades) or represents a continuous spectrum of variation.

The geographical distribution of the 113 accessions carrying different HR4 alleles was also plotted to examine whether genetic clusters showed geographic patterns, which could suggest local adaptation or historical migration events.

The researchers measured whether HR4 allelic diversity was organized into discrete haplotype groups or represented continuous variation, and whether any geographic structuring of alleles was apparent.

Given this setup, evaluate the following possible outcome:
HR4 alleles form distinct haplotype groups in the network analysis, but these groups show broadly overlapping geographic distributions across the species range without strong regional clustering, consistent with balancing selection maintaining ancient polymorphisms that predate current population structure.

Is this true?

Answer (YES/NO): YES